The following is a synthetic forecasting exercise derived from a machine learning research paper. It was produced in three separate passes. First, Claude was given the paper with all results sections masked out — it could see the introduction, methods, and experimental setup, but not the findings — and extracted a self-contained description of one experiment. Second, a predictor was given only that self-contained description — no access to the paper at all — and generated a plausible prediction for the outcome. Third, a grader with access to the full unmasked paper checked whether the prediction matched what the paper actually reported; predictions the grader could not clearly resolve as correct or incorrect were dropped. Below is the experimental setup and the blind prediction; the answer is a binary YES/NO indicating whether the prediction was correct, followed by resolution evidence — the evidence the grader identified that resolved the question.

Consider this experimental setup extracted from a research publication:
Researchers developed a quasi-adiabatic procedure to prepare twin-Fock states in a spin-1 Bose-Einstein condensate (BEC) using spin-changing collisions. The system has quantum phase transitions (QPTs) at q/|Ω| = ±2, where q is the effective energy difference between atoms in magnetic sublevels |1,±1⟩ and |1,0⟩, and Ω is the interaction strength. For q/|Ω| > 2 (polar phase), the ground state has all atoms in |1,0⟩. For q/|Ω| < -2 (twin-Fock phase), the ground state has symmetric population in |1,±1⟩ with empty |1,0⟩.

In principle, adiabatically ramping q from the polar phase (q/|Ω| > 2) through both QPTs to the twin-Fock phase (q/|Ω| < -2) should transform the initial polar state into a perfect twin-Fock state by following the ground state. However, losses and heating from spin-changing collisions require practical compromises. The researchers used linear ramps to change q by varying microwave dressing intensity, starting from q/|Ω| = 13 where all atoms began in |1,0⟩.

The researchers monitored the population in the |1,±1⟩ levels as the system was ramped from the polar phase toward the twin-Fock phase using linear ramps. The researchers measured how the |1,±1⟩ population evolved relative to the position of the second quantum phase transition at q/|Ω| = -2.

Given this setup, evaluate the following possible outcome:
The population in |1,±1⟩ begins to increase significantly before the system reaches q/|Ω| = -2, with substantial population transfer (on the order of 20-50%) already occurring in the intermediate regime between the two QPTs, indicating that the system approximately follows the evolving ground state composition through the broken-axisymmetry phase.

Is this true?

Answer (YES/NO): YES